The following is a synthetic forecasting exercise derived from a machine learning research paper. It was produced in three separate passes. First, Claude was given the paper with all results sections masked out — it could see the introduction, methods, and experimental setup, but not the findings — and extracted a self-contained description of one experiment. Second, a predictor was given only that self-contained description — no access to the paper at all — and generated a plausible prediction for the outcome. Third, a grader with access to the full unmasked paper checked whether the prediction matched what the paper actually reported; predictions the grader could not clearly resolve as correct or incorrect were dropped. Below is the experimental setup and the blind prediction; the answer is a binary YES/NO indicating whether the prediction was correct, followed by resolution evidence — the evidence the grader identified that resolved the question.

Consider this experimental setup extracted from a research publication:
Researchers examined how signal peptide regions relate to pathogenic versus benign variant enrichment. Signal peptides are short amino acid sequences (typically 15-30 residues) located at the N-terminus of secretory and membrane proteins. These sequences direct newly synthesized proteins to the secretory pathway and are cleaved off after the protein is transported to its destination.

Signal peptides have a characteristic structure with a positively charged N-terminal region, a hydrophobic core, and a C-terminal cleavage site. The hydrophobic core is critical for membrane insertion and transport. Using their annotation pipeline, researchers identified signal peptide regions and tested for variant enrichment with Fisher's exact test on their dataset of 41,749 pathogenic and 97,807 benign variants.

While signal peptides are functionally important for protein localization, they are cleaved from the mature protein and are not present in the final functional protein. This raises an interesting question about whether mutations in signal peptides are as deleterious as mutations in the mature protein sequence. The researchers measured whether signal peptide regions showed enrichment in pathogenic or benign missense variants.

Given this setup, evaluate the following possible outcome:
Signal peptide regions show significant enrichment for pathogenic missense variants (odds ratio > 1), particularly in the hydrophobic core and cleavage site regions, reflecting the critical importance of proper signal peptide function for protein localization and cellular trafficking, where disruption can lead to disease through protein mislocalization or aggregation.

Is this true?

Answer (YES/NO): NO